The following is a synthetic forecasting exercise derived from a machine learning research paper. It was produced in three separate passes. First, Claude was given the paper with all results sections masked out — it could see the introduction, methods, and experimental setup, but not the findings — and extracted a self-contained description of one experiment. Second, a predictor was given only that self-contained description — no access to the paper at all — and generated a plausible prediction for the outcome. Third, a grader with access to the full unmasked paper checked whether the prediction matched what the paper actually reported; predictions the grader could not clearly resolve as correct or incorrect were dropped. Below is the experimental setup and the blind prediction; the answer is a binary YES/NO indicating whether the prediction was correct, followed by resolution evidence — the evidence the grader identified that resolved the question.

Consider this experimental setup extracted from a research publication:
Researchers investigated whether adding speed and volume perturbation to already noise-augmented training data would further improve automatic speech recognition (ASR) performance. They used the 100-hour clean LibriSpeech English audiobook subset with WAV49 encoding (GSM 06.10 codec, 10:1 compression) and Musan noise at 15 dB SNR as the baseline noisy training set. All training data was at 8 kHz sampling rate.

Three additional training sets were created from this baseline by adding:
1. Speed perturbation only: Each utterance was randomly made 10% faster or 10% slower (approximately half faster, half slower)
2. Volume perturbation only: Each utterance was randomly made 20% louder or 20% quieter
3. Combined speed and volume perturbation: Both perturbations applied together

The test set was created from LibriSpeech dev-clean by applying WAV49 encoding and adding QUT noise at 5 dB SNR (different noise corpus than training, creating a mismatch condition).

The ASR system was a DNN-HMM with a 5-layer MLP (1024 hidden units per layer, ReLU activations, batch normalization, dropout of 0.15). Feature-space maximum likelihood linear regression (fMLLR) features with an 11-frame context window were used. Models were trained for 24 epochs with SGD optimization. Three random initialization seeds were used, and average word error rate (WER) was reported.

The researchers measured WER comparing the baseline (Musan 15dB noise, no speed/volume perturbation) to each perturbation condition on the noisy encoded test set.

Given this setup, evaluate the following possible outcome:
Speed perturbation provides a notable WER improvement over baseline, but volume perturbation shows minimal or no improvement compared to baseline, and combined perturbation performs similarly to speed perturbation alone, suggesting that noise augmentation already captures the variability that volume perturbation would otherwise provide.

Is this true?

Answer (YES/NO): NO